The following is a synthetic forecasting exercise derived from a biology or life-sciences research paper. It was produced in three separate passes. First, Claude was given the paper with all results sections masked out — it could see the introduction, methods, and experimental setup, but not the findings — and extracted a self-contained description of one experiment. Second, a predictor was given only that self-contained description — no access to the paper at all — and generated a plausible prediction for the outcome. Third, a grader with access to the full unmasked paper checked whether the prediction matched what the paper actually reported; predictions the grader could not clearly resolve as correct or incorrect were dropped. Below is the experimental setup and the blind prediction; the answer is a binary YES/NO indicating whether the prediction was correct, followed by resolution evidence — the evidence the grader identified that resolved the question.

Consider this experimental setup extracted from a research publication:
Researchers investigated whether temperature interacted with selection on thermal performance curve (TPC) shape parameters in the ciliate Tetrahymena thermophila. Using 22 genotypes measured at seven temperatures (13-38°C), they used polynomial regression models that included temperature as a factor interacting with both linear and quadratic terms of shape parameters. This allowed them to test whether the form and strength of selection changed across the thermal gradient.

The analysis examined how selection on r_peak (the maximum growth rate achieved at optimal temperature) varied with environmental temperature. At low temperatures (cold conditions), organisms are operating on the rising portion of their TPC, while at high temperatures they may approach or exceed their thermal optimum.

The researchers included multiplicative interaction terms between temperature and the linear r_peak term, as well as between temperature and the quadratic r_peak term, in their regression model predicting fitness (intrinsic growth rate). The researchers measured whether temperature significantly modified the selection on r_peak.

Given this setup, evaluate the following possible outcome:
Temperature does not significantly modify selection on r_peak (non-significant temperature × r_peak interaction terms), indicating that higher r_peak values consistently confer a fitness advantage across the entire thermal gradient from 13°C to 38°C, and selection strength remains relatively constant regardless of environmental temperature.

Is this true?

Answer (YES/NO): NO